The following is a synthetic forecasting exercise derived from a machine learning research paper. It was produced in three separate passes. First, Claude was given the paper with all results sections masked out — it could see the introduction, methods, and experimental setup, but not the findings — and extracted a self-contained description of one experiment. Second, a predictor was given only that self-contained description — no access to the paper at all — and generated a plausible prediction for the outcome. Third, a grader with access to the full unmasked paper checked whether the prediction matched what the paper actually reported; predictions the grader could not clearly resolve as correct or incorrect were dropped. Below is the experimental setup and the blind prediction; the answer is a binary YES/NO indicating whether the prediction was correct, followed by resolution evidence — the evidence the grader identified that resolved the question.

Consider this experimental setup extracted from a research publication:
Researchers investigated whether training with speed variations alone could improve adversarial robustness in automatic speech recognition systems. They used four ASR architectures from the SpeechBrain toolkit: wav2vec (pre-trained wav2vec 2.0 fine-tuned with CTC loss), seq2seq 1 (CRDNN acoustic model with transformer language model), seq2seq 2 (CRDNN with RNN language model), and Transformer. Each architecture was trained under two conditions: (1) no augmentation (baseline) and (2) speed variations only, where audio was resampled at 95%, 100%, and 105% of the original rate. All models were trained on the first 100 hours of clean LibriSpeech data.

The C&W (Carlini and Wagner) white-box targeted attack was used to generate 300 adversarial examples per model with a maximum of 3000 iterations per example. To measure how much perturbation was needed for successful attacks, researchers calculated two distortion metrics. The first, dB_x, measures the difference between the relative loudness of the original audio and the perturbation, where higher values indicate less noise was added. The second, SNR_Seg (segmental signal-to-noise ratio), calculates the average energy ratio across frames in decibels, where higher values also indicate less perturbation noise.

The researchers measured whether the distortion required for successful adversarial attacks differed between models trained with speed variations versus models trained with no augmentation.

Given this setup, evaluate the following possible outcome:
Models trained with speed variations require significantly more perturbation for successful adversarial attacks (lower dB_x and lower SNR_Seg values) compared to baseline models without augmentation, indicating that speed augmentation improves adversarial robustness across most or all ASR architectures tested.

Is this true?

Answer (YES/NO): NO